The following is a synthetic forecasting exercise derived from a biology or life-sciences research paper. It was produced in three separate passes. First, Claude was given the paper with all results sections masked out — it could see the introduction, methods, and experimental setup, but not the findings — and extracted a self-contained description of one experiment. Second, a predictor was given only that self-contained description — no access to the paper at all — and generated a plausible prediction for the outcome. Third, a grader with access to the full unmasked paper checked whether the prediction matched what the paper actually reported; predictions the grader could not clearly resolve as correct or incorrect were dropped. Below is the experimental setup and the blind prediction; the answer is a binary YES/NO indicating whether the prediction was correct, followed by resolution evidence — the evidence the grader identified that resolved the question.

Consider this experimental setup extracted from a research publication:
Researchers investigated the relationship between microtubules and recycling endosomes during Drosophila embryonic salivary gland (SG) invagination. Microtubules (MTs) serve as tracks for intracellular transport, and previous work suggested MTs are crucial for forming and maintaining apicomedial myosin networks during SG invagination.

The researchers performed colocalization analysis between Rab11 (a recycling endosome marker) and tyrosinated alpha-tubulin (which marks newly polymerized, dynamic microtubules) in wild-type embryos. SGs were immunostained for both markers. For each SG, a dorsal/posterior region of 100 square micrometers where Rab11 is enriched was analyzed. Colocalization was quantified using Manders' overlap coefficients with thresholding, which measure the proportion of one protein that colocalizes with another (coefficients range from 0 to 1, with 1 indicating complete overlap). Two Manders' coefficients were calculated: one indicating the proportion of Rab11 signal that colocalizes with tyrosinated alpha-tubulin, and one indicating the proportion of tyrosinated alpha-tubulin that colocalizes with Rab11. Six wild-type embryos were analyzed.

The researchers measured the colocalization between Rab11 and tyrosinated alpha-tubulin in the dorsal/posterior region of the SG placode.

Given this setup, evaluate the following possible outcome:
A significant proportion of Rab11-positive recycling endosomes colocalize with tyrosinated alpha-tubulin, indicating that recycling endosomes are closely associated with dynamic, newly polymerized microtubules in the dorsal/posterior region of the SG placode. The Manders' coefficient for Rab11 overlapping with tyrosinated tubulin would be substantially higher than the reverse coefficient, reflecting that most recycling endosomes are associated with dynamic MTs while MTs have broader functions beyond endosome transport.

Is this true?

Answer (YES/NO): YES